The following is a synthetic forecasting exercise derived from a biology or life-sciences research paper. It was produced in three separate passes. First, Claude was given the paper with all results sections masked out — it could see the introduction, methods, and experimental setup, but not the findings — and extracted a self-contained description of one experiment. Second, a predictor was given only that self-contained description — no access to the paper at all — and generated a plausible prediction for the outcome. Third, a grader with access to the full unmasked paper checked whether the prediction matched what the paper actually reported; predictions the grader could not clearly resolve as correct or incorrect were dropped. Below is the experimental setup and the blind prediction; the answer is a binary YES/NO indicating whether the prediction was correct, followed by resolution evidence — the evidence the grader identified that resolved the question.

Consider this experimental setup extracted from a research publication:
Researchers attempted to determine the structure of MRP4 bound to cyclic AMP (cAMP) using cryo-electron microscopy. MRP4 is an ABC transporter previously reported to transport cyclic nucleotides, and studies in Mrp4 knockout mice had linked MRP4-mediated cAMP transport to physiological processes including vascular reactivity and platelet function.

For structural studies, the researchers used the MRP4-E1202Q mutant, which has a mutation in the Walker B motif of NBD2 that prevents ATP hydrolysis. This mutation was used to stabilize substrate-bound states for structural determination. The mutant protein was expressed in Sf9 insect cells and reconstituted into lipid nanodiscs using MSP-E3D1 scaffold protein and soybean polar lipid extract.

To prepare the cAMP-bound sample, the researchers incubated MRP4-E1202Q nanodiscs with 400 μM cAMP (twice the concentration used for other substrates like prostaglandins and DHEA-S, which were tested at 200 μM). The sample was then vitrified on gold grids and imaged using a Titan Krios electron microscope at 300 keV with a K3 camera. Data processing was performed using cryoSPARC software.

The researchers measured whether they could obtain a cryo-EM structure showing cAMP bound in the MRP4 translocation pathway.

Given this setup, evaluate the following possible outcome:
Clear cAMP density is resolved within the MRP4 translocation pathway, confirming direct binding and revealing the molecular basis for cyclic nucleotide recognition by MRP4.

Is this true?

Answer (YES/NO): NO